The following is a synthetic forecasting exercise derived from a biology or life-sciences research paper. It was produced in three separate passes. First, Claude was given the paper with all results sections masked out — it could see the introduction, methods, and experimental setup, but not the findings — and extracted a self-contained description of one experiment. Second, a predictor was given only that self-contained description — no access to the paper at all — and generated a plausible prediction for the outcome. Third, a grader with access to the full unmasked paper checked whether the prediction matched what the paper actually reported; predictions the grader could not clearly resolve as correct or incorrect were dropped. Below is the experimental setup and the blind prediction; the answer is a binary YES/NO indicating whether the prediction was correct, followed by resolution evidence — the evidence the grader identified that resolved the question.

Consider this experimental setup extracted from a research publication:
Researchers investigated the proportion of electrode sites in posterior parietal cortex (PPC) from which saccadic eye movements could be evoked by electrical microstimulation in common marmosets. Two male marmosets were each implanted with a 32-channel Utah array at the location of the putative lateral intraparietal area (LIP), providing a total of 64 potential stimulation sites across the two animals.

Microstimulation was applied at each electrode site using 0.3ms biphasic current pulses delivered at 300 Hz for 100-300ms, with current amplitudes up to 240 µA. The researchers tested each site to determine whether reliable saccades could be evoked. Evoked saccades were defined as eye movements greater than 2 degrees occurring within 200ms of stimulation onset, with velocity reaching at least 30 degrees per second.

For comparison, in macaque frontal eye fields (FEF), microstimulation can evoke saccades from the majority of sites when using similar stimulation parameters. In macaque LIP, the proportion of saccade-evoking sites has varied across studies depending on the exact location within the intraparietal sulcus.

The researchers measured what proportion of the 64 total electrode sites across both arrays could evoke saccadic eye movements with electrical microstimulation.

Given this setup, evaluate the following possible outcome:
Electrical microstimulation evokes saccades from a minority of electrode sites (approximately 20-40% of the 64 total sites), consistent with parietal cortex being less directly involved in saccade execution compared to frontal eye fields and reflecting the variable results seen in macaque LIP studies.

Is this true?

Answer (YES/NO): NO